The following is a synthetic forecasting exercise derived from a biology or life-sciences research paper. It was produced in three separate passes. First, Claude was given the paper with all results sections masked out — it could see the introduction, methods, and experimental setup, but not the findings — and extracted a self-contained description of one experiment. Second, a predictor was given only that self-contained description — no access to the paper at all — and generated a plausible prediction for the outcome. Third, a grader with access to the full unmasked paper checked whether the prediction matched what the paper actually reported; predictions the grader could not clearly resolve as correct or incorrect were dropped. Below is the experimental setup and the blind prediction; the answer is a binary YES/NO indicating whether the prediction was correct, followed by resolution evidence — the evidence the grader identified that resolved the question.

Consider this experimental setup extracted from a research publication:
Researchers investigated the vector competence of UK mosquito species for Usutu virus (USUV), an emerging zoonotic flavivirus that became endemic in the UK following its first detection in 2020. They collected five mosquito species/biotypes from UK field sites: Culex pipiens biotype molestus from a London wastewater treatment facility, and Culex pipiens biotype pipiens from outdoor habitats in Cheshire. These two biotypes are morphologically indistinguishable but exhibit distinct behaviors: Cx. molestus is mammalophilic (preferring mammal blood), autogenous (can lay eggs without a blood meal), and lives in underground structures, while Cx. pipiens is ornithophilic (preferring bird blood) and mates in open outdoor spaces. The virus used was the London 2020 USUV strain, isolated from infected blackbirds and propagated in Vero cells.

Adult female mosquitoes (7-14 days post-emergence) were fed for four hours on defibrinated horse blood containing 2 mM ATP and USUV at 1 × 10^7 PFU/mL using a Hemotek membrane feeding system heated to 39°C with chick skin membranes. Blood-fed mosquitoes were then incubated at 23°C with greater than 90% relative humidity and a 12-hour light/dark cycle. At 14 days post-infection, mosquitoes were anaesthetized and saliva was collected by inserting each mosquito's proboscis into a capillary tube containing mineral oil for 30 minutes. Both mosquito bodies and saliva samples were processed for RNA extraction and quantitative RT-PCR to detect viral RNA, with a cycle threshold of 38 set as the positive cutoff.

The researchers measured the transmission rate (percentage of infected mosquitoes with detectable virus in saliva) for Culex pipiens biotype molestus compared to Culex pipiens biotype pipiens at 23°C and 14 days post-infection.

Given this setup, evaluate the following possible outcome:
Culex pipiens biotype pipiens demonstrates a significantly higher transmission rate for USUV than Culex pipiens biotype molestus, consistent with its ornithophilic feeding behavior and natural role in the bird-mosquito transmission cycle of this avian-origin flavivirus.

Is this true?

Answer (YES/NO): YES